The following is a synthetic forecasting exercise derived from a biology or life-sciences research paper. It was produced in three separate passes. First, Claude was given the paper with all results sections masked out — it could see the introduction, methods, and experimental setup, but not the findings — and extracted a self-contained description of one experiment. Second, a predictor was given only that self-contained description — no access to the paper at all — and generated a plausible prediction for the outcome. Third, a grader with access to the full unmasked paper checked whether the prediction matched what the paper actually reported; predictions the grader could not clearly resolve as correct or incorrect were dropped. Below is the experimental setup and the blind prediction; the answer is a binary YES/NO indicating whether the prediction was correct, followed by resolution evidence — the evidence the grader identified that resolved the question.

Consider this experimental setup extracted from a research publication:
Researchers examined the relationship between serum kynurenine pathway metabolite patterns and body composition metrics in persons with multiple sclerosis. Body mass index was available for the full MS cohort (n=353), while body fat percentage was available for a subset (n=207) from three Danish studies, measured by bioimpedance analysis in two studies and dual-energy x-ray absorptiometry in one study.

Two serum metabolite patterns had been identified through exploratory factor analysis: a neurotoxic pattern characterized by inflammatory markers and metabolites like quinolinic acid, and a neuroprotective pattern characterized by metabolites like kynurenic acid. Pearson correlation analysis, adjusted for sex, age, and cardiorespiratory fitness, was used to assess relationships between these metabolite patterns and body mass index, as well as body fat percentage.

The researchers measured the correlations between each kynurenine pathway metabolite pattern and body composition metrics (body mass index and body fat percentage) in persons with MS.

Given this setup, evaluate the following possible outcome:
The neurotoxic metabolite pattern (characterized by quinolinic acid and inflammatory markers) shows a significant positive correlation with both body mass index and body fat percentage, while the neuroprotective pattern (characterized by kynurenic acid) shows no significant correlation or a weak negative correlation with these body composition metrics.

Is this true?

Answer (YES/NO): YES